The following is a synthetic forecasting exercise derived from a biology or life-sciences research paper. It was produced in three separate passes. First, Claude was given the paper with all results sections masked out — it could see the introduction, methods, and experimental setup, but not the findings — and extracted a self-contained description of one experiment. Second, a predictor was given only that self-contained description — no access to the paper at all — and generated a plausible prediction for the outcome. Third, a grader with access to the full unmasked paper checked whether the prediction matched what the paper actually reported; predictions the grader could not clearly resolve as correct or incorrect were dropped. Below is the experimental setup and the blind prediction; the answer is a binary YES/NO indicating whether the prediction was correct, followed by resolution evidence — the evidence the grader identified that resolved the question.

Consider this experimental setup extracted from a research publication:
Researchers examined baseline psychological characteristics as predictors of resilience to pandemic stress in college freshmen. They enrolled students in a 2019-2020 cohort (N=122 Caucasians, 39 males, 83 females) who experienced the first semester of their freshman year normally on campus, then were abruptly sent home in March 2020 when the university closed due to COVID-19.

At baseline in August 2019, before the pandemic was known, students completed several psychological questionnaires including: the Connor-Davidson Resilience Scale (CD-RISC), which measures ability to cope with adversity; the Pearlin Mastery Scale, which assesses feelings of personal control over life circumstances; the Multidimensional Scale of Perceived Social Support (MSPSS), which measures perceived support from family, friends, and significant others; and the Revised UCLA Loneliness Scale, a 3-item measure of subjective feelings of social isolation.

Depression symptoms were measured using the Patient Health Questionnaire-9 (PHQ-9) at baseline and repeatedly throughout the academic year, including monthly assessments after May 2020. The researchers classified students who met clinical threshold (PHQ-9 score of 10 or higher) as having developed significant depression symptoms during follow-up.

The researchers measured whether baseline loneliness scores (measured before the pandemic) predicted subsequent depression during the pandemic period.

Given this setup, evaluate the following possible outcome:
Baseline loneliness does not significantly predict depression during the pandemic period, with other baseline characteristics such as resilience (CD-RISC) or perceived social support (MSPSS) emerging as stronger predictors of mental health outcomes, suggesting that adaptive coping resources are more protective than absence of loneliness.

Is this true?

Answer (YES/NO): NO